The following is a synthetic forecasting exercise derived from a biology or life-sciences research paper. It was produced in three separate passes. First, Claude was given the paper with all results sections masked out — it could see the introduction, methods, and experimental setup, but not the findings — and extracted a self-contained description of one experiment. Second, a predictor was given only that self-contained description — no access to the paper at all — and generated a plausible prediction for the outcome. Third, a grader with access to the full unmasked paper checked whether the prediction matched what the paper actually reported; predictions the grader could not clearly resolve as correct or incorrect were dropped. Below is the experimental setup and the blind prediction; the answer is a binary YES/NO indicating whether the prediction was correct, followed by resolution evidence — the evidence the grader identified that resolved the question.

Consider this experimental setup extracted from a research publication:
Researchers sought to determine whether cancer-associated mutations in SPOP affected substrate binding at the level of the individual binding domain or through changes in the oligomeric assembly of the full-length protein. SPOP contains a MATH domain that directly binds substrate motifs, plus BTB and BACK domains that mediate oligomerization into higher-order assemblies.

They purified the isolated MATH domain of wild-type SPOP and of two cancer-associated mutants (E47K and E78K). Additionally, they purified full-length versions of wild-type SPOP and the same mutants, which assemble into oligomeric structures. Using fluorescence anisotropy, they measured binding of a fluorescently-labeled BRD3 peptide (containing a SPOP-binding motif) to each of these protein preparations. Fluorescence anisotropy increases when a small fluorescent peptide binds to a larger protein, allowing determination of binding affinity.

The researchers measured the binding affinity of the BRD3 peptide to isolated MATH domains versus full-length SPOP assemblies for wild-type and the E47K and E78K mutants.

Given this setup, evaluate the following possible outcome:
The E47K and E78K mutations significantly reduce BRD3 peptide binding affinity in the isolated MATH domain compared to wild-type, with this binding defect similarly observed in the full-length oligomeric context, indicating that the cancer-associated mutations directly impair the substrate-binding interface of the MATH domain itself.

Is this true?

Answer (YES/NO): NO